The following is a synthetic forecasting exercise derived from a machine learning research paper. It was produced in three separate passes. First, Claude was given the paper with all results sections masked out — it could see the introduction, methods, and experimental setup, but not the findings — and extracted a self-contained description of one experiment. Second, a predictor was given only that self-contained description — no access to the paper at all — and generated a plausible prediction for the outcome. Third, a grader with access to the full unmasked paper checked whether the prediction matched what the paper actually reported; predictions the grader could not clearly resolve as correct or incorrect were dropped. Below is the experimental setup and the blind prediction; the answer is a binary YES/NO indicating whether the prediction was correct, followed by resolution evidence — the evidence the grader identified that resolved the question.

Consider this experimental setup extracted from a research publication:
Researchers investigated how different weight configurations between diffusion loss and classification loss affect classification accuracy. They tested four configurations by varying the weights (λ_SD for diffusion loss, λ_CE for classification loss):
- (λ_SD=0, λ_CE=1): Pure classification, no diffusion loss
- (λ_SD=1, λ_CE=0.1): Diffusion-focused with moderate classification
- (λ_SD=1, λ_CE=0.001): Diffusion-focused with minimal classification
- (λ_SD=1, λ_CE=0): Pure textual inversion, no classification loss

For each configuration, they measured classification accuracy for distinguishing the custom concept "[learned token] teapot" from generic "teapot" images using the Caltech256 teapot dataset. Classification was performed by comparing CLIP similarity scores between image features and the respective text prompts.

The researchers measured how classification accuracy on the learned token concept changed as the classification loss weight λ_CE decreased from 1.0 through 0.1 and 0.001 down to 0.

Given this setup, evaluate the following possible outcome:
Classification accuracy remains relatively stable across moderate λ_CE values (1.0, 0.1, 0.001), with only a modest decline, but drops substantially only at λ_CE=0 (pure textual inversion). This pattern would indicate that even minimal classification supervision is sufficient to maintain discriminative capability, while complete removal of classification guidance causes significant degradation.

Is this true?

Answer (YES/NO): YES